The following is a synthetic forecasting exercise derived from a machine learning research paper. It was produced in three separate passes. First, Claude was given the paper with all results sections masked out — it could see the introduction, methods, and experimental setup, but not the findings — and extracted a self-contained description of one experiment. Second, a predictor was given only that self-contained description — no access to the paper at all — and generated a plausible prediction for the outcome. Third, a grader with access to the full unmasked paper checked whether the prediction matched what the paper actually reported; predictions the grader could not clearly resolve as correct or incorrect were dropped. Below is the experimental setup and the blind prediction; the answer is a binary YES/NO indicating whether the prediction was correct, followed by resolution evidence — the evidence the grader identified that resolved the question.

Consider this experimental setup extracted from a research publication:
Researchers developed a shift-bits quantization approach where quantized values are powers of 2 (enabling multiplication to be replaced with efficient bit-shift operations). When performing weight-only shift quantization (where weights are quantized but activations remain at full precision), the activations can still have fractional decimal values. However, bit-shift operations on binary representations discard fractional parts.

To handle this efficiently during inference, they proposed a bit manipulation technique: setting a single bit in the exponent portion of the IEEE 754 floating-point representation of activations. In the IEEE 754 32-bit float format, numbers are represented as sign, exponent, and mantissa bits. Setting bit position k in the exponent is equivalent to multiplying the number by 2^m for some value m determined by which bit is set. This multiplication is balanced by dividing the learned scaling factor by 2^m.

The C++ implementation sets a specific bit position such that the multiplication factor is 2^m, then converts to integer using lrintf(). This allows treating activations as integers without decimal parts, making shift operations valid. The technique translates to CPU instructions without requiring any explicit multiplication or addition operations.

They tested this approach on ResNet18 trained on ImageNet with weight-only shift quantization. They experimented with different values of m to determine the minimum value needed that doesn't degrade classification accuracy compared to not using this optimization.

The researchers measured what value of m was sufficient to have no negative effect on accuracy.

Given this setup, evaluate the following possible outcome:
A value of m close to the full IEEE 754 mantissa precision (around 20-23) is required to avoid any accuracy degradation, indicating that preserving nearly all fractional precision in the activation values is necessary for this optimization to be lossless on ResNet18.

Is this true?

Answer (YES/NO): NO